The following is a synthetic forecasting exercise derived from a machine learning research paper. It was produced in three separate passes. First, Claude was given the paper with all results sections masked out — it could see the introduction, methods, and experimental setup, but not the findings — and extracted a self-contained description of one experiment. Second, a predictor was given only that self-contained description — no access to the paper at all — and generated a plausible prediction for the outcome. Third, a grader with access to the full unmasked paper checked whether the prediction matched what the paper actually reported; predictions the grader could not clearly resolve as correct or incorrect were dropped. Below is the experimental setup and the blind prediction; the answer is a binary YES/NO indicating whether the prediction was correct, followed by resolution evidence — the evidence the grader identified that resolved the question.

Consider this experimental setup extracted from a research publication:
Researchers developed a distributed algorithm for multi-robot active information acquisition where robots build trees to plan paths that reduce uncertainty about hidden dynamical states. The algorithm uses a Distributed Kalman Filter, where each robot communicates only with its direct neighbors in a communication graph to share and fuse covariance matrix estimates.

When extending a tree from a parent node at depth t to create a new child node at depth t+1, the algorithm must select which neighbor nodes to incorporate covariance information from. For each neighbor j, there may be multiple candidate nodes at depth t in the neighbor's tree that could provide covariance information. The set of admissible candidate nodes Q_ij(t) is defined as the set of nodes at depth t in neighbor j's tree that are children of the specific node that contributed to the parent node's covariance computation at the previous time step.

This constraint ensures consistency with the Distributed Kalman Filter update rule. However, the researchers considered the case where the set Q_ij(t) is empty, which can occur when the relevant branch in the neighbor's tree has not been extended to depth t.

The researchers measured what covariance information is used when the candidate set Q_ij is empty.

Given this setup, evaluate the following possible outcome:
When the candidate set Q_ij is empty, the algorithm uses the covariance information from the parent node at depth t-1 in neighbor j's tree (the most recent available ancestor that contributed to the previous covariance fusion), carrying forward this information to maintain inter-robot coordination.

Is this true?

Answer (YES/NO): YES